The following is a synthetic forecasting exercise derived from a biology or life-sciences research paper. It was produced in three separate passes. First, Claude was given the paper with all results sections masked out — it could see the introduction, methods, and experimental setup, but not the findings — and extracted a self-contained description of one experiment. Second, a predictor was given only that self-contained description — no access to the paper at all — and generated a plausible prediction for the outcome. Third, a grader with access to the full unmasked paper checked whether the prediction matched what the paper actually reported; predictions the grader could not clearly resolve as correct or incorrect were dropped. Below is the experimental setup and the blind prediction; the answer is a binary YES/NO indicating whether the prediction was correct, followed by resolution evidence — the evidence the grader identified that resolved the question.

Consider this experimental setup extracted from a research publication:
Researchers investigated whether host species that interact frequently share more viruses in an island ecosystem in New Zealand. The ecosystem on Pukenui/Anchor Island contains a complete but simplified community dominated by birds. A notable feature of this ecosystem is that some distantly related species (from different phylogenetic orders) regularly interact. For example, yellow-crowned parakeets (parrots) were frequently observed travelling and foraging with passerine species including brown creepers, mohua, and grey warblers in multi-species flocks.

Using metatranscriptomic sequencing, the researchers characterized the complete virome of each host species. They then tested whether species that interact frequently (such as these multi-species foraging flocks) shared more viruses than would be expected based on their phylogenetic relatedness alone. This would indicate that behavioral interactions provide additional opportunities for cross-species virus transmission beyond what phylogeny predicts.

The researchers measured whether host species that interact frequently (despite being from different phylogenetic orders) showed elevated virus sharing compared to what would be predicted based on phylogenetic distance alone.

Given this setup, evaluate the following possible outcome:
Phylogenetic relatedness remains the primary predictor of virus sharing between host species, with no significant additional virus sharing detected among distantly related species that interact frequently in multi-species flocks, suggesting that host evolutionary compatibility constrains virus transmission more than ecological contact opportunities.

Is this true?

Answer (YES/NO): NO